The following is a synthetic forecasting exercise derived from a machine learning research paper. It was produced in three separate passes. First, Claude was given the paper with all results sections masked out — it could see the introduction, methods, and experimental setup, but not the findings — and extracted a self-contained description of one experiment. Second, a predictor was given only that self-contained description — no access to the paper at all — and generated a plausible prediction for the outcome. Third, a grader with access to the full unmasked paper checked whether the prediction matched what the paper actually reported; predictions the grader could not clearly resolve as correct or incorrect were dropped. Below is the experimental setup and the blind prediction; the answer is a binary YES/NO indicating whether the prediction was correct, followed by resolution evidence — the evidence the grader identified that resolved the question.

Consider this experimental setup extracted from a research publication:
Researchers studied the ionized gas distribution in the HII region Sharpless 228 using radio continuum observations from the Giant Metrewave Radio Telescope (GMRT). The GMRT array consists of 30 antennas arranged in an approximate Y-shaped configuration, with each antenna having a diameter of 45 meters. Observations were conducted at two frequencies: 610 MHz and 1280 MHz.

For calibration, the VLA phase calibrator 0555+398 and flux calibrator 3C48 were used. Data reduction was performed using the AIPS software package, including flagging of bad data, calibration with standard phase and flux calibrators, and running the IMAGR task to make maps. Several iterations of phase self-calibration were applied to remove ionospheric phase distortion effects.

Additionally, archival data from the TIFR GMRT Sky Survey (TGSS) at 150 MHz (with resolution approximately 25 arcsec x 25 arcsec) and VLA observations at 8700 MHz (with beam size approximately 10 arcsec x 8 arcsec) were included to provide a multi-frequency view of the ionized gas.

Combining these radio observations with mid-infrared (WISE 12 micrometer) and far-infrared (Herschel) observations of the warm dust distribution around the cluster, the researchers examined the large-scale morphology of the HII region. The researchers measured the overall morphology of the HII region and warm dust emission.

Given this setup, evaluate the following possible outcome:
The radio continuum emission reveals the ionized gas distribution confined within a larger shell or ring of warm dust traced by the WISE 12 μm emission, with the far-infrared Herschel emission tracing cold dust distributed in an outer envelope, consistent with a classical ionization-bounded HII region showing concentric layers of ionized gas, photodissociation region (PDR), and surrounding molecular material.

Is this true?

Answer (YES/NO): NO